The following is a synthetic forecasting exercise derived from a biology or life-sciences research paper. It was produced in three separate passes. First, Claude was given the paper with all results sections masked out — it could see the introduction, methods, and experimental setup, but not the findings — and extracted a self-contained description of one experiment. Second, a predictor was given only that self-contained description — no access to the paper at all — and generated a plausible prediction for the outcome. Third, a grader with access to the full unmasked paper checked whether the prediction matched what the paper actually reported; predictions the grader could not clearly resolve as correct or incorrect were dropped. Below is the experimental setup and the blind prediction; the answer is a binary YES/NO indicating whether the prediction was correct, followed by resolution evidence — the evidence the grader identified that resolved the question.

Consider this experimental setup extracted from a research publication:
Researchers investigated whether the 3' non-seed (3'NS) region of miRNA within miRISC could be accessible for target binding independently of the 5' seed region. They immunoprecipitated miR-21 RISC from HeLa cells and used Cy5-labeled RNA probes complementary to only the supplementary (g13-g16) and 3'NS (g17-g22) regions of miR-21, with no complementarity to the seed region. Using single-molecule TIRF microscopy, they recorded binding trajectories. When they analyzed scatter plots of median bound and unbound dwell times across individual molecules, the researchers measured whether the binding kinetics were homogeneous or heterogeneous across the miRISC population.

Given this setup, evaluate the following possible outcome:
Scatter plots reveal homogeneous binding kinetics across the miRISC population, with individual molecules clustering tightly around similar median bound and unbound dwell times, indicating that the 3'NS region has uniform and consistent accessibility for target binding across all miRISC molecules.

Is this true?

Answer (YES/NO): NO